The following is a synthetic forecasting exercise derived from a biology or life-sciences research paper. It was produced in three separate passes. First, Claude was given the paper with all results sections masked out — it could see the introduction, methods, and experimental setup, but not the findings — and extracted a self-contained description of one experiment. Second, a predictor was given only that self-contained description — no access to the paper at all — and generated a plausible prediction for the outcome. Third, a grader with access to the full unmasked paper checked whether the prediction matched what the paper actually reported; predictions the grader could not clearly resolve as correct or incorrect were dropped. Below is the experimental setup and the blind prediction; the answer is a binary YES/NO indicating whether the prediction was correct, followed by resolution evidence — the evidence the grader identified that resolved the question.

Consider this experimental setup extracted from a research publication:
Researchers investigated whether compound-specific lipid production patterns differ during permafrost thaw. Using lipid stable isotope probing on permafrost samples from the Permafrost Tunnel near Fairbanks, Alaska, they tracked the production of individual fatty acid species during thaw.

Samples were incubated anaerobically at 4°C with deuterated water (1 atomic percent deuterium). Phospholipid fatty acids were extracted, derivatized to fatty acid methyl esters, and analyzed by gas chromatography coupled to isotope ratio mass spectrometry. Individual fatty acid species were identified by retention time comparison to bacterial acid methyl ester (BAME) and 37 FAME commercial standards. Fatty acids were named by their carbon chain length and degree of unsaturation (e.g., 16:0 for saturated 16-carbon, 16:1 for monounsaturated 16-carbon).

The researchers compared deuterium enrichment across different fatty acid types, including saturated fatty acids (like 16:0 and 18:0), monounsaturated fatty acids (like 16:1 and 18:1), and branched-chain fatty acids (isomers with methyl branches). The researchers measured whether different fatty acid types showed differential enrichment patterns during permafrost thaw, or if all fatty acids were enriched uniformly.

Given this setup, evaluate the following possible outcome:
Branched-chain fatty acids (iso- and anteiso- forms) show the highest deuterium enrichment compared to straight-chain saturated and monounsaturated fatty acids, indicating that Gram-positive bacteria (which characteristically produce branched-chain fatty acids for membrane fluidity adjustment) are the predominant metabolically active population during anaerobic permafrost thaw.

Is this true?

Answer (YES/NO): NO